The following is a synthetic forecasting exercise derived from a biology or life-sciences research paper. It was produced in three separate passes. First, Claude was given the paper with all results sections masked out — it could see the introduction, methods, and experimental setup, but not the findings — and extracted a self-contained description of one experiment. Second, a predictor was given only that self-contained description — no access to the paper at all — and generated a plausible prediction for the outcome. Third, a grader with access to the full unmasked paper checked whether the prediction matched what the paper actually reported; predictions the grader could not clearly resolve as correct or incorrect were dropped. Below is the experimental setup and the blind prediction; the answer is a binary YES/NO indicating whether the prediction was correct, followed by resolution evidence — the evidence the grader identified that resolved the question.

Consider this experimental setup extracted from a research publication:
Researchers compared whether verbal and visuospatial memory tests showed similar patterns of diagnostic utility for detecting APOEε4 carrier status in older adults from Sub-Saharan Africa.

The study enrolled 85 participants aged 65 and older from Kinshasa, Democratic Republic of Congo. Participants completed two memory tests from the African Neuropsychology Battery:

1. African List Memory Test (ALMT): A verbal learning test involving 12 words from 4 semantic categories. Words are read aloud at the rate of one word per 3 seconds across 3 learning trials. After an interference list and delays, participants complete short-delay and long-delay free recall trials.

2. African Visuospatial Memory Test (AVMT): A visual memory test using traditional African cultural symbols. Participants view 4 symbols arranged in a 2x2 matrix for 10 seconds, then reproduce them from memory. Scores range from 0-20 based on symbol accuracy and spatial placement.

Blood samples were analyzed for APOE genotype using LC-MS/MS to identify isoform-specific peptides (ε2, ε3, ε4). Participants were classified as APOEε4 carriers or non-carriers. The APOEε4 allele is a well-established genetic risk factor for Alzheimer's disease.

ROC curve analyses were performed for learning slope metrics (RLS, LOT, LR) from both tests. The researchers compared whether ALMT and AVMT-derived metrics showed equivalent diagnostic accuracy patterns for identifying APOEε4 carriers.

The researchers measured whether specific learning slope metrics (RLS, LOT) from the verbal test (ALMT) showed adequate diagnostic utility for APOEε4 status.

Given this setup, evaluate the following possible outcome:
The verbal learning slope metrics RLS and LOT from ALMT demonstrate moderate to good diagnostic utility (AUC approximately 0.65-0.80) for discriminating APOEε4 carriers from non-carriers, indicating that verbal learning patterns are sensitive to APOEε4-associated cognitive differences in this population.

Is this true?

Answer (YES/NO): NO